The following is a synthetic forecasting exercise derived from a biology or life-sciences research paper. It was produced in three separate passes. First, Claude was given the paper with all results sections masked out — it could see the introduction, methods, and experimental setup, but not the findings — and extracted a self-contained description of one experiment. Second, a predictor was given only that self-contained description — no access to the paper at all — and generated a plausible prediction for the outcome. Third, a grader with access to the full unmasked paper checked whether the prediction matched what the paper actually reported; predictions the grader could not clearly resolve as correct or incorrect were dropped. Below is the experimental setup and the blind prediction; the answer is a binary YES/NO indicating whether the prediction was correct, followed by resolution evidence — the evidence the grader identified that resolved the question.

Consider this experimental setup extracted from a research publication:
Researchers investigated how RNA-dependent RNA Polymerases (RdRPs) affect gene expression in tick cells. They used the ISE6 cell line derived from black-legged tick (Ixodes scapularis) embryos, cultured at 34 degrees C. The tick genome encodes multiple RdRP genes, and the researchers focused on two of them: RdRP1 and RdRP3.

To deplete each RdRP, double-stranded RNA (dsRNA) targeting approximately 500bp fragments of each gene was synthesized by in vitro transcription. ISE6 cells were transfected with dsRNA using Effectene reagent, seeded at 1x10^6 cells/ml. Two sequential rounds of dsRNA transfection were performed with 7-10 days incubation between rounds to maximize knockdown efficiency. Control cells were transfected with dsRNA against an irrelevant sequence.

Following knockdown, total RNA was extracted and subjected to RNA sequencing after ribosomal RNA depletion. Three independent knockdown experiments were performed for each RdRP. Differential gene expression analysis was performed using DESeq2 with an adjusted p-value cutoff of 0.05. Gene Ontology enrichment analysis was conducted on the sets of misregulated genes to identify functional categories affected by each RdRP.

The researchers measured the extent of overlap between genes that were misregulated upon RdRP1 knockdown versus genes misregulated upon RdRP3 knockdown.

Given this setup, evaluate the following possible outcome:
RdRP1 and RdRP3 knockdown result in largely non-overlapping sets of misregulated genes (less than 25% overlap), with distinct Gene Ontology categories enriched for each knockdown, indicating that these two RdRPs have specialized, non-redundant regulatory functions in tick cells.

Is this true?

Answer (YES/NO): YES